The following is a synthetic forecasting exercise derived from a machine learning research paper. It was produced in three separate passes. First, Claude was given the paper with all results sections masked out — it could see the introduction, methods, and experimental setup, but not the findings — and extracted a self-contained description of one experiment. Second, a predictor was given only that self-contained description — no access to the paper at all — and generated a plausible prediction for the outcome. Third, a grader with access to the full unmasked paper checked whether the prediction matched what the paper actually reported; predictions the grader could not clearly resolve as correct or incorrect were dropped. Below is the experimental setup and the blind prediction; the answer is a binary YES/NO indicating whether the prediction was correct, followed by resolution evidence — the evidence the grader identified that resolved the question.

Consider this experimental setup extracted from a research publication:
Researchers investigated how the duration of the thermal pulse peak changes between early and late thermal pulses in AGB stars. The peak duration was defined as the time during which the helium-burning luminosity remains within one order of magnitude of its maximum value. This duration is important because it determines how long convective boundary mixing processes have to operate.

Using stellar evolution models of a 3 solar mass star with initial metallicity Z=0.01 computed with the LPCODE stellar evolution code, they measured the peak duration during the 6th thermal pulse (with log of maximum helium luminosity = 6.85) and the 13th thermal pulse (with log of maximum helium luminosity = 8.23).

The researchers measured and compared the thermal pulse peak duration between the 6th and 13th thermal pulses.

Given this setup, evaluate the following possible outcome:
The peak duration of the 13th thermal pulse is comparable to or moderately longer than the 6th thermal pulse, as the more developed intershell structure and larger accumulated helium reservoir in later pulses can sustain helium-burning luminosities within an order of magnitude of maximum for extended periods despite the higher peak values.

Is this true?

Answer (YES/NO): NO